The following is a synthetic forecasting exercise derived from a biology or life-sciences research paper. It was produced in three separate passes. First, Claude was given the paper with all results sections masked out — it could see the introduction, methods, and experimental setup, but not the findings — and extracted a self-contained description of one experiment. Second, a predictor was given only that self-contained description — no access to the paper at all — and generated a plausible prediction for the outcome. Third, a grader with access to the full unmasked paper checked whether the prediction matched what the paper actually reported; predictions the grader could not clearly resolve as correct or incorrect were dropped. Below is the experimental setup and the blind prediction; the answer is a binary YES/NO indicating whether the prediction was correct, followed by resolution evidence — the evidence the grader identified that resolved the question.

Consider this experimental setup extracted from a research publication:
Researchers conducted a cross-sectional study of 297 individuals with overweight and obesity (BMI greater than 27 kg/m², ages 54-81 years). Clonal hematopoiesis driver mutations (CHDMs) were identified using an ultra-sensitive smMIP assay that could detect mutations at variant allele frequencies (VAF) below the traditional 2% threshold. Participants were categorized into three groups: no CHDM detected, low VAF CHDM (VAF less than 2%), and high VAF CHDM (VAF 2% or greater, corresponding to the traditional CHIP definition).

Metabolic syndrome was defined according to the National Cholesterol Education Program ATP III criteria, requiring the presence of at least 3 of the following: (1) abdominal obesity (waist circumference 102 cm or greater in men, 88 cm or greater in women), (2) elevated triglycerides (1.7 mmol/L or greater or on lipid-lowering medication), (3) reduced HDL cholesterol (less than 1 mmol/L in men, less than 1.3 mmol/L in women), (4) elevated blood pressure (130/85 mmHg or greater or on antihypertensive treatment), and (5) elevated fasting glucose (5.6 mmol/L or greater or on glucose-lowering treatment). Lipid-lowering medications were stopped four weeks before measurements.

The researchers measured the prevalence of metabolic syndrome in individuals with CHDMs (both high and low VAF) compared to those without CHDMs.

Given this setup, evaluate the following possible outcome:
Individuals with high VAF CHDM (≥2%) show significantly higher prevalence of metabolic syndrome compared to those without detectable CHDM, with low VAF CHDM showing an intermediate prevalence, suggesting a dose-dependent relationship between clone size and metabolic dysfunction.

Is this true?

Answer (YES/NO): NO